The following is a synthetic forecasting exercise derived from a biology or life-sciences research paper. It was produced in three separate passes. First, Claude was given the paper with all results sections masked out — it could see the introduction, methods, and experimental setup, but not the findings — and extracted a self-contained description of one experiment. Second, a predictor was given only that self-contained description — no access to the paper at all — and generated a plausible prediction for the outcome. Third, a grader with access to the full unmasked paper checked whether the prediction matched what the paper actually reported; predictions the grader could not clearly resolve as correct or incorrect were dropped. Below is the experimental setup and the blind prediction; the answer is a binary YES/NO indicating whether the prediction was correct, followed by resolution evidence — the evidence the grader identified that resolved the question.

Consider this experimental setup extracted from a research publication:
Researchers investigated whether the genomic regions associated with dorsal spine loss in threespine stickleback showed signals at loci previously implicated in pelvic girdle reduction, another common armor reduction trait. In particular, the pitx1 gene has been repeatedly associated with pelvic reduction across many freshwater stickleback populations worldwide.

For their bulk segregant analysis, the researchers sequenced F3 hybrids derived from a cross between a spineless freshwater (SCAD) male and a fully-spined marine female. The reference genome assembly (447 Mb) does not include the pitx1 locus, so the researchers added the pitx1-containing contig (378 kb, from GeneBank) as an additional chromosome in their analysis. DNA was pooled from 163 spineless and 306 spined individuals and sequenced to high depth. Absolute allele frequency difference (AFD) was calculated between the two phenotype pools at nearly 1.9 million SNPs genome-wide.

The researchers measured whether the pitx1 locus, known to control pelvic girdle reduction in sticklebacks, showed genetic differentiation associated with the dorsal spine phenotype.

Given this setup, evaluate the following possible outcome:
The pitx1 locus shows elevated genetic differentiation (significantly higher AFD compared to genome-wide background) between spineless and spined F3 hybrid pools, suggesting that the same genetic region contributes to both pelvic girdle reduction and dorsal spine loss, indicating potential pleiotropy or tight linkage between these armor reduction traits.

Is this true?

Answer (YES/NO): NO